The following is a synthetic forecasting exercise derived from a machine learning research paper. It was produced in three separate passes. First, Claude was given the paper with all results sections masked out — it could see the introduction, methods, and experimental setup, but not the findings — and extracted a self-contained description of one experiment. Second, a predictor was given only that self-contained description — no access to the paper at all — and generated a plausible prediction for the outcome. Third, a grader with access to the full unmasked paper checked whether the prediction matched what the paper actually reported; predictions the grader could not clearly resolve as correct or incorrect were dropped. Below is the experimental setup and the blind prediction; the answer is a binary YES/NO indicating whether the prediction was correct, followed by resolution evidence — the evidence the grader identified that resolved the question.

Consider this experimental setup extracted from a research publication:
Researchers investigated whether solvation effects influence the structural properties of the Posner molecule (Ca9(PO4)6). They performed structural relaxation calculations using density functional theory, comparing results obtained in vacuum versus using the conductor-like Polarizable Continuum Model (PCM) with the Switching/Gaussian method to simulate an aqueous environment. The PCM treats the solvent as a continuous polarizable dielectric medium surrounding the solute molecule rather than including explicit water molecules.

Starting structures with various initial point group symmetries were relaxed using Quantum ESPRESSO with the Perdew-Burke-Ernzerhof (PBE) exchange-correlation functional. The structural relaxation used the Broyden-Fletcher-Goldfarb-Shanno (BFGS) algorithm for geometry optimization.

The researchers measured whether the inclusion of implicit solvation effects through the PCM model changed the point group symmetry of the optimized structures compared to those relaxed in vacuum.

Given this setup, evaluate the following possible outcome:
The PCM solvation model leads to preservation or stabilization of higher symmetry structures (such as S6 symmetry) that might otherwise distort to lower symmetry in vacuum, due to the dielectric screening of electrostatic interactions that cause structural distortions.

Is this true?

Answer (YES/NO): NO